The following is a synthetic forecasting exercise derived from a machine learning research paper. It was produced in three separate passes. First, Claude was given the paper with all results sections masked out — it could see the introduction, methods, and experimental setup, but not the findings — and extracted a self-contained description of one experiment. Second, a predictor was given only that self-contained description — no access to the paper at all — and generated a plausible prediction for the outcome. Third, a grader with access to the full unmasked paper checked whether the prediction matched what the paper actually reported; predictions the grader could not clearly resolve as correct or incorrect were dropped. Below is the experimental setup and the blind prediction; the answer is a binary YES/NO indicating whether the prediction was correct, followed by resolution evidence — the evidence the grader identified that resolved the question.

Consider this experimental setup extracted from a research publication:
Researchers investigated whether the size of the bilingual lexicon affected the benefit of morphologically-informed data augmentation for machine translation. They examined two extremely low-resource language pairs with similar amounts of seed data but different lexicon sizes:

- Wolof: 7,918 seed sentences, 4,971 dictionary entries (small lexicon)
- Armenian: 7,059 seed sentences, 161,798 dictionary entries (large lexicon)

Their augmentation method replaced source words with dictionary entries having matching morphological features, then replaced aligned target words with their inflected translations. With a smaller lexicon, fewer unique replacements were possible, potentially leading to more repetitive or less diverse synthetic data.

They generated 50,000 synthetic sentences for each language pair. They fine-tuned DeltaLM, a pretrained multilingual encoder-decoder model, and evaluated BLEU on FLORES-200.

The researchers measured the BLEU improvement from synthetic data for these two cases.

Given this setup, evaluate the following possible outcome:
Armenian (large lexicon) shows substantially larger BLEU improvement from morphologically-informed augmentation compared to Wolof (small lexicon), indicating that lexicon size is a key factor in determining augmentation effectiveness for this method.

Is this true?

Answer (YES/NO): NO